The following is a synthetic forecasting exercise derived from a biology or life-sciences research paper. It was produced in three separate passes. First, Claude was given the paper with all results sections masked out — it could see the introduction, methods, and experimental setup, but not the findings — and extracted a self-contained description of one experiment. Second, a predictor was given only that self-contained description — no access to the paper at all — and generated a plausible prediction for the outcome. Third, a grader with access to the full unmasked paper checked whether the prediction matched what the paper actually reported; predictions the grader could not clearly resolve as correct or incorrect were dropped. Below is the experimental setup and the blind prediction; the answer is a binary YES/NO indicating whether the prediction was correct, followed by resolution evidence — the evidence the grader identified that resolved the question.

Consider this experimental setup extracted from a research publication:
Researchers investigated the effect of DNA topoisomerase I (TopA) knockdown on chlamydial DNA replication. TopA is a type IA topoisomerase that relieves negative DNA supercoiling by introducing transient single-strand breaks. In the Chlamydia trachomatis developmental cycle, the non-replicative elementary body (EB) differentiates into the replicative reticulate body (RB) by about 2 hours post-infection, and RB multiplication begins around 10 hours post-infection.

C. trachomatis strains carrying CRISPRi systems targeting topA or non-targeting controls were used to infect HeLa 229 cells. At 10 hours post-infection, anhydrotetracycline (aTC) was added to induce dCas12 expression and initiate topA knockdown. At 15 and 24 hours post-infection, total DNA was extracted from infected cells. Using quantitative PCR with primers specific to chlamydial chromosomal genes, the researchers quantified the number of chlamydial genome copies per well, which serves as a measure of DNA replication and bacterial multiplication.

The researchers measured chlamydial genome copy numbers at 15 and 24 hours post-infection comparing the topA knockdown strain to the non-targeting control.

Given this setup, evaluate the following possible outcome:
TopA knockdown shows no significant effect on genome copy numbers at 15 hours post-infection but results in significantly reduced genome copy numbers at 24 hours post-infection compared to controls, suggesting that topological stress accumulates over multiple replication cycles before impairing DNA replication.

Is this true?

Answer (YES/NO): NO